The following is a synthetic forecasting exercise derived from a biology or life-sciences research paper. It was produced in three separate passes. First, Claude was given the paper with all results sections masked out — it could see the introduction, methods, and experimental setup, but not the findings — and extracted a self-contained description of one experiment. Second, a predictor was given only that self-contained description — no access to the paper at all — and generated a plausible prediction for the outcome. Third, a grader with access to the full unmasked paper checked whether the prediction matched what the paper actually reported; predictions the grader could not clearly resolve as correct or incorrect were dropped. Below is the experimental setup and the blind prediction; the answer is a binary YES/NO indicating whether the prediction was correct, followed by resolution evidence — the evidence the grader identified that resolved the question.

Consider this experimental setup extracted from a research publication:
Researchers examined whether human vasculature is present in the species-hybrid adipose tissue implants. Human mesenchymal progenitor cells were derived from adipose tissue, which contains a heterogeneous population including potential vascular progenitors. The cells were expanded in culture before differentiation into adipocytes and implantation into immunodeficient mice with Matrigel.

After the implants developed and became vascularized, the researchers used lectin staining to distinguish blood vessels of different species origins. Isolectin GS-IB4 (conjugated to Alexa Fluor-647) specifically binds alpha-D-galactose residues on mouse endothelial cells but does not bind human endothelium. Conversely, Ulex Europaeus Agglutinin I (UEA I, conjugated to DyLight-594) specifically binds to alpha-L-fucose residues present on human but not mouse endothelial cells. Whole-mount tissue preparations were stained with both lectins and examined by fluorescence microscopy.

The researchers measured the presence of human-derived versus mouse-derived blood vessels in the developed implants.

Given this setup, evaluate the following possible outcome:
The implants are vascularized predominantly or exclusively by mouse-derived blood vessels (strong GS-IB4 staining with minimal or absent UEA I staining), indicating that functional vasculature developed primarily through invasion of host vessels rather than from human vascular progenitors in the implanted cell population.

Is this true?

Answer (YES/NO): YES